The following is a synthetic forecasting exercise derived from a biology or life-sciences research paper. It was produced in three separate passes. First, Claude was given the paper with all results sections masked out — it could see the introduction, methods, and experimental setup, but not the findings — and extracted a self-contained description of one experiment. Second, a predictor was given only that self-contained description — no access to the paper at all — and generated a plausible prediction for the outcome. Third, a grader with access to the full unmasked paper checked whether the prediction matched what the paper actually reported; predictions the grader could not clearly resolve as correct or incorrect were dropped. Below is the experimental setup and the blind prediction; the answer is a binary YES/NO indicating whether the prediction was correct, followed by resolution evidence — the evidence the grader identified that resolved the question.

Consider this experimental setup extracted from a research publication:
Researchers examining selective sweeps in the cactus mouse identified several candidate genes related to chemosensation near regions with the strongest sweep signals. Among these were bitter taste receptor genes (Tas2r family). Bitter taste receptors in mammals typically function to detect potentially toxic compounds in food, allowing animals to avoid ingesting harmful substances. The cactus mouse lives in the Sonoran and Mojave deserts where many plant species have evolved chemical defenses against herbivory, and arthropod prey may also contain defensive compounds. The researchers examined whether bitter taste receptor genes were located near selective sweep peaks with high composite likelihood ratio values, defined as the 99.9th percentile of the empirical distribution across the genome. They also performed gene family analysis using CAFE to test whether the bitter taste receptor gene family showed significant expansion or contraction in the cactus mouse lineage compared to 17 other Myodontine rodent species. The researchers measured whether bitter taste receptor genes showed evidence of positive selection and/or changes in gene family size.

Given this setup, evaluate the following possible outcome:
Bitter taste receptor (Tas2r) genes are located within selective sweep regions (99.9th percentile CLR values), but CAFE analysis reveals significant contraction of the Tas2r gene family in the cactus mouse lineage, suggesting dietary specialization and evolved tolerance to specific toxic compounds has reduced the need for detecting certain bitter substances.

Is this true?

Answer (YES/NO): NO